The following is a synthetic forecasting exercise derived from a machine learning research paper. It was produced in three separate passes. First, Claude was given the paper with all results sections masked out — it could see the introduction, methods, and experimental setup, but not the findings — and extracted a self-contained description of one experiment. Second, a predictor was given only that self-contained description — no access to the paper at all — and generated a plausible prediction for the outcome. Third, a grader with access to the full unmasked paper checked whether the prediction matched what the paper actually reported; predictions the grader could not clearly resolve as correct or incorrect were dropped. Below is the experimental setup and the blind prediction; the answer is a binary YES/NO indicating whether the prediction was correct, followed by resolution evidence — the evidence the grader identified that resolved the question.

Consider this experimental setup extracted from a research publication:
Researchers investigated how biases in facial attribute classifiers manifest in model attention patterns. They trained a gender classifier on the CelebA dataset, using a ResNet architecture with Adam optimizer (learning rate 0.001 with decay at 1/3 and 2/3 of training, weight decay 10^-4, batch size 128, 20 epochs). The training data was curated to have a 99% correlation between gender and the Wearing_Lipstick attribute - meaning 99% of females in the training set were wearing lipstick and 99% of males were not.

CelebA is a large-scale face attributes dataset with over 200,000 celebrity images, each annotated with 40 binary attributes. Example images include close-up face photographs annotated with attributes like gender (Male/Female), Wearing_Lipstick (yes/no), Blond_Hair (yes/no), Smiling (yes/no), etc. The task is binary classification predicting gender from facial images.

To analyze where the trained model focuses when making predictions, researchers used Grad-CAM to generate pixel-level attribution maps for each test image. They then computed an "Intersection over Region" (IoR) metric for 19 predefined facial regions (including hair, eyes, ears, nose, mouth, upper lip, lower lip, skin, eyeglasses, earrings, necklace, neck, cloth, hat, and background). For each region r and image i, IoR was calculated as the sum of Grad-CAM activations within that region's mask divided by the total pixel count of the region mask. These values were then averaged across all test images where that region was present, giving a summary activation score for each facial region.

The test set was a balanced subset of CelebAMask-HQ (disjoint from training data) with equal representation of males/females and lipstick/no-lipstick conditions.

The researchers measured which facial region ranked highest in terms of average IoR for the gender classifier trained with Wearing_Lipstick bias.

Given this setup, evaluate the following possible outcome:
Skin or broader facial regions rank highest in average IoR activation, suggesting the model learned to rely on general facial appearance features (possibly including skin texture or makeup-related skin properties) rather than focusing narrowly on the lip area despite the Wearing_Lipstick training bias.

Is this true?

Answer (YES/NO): NO